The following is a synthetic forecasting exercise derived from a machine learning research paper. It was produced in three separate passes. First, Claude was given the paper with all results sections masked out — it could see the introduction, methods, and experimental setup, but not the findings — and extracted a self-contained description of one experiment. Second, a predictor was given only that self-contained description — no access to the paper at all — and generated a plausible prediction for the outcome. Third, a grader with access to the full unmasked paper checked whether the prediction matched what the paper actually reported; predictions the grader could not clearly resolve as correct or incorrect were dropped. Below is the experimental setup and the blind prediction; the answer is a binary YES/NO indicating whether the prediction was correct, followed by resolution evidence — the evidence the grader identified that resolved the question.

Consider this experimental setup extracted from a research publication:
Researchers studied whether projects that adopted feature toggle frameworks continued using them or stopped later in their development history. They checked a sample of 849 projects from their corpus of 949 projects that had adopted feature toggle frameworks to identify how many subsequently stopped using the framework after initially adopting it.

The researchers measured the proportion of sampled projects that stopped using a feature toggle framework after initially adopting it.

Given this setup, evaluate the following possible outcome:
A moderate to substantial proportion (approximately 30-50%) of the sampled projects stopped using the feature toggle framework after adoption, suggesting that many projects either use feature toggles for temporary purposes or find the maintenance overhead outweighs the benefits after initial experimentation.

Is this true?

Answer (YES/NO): NO